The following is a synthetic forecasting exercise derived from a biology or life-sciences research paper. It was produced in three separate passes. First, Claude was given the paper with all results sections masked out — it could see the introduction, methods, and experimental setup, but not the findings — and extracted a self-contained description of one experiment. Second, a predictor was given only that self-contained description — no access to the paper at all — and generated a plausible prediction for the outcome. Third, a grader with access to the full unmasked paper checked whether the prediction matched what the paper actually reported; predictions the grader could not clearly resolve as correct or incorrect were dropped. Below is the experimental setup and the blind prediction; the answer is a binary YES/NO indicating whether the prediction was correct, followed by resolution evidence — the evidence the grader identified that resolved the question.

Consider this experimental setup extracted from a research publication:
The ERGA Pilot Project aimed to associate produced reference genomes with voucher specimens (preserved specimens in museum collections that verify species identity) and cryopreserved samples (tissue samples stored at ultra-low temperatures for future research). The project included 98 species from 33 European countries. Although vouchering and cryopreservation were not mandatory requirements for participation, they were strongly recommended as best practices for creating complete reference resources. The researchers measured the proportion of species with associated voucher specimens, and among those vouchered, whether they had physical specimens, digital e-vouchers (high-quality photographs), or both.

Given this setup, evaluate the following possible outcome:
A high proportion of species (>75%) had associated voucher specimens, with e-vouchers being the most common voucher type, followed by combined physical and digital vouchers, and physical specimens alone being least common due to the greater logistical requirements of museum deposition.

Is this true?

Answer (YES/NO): NO